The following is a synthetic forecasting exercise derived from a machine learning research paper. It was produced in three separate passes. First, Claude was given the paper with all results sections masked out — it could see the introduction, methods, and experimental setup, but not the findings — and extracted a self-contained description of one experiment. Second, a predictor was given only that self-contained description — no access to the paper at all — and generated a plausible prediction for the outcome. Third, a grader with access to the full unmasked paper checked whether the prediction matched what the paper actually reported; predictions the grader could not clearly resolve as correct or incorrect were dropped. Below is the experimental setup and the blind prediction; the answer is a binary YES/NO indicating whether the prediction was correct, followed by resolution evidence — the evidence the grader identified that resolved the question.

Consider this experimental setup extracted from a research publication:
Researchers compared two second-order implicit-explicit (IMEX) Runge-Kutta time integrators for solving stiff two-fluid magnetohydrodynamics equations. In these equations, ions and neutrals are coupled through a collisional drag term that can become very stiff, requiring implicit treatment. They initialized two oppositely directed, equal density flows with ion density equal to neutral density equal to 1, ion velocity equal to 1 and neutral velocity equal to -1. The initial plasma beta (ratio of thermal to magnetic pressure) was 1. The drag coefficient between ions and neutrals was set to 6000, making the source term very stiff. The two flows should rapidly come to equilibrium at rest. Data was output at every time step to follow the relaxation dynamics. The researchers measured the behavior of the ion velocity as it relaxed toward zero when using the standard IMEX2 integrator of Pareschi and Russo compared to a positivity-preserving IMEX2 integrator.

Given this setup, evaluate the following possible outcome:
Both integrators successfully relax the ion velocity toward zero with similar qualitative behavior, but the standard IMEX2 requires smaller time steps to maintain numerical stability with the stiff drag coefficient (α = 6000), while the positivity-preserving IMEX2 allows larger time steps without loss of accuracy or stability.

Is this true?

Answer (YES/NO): NO